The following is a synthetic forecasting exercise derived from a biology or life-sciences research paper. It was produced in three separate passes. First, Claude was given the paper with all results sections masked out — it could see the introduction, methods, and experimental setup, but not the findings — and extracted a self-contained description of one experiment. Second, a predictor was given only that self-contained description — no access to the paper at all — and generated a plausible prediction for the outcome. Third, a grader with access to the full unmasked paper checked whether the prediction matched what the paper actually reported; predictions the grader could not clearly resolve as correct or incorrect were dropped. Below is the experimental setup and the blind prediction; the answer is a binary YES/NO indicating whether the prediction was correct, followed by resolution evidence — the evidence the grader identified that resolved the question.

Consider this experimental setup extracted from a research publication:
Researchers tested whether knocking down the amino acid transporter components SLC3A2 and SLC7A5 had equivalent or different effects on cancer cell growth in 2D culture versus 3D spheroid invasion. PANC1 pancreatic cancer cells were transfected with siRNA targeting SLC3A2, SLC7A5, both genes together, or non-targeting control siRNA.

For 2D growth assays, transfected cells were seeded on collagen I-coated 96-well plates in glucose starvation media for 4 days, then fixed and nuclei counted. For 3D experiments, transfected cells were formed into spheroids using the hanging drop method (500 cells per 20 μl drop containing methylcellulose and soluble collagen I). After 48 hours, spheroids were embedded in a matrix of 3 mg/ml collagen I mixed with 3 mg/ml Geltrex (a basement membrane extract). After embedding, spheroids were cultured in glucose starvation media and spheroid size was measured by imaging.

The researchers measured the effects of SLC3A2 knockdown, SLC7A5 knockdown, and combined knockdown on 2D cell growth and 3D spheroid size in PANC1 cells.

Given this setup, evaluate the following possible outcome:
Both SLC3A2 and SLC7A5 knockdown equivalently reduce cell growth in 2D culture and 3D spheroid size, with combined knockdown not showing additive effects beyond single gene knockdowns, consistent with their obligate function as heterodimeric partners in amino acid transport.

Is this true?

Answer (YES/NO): NO